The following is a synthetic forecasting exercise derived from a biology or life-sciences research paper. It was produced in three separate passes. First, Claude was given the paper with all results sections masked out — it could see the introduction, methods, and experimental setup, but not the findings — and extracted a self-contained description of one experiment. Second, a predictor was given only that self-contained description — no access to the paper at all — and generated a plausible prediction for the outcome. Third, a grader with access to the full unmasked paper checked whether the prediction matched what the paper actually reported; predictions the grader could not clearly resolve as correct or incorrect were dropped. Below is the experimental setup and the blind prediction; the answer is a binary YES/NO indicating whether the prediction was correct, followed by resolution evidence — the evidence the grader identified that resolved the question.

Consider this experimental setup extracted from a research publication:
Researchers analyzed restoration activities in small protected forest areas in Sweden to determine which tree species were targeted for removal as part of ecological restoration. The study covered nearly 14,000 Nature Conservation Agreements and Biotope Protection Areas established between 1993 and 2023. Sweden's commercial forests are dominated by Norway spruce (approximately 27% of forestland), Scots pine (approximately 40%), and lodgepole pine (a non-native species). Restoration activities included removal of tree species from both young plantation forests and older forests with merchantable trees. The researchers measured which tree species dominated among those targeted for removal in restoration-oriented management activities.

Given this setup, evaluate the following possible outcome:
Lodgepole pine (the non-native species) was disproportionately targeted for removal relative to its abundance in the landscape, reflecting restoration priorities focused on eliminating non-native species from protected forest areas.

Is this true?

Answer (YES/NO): NO